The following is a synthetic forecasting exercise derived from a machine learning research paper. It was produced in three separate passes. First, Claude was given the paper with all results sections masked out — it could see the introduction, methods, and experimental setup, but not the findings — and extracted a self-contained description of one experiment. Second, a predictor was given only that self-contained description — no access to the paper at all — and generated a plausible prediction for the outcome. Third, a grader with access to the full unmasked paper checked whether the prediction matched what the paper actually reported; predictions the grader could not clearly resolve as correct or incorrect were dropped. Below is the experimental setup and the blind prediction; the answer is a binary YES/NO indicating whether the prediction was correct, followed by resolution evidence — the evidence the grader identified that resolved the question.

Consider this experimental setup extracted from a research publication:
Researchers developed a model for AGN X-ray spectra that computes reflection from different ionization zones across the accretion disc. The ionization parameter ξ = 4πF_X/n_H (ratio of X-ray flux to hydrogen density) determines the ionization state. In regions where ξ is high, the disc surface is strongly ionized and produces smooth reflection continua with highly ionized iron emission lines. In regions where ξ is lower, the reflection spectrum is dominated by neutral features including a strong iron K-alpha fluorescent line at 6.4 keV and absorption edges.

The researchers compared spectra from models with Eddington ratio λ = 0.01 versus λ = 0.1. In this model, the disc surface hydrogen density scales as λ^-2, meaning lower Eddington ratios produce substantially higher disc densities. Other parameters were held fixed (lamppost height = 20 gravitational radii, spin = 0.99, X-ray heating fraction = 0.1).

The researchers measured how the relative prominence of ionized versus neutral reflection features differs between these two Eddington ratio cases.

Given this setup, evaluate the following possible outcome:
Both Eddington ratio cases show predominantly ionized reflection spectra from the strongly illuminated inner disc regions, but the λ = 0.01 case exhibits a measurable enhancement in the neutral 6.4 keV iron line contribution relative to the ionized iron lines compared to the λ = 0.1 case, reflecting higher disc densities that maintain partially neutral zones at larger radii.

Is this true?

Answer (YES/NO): NO